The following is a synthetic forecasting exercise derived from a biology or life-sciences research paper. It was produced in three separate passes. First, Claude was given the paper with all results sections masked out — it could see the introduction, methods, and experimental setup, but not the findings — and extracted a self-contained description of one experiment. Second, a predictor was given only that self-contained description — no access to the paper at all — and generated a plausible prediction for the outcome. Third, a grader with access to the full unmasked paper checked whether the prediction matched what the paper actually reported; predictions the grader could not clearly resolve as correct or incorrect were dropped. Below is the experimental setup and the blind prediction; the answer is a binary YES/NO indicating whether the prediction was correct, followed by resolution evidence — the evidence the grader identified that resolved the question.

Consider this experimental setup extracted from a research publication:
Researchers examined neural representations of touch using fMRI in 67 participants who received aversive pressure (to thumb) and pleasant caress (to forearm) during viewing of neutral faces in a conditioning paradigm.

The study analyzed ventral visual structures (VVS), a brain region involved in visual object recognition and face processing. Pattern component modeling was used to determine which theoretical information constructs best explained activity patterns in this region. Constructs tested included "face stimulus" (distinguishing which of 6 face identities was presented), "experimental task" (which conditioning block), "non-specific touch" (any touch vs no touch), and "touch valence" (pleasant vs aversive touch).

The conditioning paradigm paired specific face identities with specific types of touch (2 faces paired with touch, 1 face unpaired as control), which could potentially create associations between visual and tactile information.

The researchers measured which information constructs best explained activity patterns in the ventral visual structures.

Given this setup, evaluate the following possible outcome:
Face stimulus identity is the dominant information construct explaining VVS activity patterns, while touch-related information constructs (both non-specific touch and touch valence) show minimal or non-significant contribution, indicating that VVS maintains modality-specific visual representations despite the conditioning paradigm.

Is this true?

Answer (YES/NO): NO